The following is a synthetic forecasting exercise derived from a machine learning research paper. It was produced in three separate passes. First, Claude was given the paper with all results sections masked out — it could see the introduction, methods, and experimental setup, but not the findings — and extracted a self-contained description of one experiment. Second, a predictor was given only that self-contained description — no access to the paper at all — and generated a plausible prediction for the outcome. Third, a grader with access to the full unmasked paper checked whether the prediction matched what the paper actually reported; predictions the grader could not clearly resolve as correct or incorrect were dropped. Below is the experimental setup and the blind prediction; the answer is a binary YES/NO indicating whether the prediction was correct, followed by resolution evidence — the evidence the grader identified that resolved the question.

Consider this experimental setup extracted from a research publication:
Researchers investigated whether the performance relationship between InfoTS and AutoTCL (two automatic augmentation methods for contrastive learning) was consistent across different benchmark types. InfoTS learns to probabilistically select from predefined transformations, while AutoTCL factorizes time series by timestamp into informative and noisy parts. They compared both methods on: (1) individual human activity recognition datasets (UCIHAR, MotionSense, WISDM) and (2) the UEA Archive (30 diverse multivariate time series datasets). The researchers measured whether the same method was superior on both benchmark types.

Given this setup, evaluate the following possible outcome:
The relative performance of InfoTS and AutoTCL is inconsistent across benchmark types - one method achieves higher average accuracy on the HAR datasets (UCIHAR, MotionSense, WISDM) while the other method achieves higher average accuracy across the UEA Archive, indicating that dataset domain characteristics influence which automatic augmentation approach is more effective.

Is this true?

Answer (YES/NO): YES